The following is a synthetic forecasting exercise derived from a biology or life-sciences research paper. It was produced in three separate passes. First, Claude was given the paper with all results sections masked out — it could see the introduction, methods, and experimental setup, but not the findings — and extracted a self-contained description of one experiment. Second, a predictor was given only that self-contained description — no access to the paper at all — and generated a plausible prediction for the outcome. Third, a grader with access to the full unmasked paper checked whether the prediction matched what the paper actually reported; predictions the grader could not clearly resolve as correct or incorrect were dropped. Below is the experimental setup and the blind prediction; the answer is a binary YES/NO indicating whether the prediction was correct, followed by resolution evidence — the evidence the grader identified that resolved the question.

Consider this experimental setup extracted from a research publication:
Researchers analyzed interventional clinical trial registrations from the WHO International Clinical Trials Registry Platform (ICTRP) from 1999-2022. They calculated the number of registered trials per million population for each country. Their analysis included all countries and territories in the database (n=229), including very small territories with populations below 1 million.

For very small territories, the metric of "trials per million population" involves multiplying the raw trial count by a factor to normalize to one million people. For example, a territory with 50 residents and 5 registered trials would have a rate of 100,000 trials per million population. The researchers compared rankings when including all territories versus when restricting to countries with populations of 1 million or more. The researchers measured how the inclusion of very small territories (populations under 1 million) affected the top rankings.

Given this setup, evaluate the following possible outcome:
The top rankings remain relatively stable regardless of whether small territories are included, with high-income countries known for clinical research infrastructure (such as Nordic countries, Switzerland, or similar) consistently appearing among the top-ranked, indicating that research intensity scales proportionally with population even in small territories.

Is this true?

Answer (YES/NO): NO